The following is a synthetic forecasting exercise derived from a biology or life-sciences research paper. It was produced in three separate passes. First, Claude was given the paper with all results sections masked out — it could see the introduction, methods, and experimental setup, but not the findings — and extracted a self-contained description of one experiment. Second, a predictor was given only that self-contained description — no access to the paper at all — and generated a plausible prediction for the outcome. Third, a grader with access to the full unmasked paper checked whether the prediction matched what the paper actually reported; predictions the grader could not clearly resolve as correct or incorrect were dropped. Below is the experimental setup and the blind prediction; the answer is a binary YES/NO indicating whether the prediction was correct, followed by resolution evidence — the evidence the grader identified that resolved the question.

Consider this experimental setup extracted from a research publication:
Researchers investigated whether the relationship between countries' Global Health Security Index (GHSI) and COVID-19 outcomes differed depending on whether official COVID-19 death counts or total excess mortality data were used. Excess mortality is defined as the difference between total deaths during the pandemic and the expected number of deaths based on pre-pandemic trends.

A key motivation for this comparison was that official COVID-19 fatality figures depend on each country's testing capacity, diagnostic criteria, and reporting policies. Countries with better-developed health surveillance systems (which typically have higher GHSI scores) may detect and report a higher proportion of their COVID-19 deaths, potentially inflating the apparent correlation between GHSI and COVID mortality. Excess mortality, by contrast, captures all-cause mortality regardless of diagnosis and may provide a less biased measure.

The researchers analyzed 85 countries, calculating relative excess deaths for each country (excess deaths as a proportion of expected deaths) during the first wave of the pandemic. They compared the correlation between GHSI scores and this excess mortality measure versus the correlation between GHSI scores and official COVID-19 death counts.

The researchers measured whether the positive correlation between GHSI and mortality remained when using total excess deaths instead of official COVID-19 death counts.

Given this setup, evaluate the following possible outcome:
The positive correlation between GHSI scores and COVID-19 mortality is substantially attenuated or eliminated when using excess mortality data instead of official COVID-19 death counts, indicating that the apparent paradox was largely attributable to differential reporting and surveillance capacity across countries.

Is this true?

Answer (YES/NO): YES